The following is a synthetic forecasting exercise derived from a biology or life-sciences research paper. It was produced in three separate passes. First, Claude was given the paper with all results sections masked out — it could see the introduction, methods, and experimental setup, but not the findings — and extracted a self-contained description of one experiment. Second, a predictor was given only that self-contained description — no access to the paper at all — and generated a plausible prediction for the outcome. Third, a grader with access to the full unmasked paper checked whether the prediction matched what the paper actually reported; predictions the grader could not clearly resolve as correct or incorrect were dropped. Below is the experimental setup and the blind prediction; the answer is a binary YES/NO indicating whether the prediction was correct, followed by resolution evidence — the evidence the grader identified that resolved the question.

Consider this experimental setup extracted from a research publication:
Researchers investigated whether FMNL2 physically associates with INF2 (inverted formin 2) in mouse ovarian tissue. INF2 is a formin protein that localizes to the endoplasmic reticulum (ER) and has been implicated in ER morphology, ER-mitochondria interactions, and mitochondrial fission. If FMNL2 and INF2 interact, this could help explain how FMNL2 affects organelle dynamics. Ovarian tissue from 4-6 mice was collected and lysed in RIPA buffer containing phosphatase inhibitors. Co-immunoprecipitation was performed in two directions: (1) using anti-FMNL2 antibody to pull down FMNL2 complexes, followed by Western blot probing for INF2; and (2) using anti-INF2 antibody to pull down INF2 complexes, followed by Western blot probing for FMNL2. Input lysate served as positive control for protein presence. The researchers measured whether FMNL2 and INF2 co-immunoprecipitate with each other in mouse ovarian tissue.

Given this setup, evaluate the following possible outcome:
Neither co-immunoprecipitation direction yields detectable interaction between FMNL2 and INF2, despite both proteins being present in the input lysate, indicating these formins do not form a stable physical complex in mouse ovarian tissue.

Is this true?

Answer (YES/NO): NO